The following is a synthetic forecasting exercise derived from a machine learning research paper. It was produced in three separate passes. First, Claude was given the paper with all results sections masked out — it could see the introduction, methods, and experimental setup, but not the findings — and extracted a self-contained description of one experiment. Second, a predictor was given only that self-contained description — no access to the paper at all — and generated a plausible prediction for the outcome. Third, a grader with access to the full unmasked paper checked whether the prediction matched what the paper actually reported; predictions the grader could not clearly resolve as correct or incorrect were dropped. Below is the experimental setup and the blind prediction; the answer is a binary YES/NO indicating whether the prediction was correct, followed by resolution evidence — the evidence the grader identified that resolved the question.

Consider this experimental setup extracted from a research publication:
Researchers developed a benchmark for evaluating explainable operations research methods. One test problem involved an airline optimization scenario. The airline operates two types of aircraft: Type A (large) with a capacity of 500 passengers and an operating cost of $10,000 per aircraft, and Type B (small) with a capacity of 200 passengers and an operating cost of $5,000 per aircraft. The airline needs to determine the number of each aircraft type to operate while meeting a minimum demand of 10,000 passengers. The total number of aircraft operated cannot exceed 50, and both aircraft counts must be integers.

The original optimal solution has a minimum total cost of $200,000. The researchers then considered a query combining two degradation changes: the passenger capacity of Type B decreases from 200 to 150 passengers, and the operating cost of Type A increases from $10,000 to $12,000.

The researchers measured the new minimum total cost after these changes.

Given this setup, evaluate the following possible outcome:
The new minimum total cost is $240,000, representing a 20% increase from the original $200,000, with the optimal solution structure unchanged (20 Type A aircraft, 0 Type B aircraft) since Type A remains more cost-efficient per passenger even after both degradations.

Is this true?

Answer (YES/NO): YES